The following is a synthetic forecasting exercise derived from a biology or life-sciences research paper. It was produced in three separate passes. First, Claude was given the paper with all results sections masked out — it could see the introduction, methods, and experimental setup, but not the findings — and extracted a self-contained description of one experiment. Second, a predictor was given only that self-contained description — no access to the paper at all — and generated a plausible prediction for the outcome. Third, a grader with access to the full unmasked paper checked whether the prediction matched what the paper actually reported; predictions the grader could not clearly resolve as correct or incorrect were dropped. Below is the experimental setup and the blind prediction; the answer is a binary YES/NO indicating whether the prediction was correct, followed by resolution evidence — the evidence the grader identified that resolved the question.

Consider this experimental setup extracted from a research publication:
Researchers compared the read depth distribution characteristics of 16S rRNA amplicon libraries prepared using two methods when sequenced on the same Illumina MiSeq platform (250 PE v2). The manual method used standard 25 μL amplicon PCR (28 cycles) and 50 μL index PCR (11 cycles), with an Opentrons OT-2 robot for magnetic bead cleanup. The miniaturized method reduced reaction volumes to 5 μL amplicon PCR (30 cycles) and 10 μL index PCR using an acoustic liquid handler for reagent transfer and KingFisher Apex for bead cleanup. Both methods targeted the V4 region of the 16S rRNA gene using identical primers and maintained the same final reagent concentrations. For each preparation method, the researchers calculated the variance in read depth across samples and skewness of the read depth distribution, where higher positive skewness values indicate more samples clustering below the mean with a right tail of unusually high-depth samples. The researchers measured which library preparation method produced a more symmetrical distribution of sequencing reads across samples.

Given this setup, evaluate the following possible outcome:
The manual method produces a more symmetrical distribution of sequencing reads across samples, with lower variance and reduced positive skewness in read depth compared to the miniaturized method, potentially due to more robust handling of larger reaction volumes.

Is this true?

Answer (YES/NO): NO